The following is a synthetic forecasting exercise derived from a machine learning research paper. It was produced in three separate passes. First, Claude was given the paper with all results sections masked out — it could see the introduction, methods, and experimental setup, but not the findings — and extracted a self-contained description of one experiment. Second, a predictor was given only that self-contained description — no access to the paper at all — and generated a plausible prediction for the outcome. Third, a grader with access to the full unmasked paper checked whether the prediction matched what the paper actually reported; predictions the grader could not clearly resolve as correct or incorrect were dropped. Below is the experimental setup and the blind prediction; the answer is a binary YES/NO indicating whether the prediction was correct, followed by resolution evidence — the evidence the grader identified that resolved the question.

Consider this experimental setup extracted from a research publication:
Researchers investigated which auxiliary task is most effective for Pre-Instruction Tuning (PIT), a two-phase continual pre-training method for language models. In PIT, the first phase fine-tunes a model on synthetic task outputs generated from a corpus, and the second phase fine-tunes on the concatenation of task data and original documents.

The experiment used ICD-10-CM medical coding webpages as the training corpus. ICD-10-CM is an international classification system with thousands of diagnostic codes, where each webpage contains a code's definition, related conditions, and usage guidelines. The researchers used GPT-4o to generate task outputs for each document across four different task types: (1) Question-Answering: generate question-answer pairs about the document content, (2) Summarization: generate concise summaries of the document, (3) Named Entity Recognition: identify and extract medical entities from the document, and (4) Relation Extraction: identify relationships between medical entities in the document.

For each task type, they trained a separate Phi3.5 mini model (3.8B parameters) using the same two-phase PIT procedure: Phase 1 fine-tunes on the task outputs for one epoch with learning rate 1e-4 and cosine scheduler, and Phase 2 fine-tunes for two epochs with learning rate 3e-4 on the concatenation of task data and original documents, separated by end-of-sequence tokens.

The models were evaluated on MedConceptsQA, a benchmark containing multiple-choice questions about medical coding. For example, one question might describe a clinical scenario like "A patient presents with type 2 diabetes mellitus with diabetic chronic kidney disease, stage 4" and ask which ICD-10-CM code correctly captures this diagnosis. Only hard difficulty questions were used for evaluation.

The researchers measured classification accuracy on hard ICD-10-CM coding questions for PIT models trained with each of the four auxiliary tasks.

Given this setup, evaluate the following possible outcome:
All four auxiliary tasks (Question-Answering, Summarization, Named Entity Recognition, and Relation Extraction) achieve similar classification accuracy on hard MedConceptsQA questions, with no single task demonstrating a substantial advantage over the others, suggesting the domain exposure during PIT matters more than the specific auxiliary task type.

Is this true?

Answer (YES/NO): NO